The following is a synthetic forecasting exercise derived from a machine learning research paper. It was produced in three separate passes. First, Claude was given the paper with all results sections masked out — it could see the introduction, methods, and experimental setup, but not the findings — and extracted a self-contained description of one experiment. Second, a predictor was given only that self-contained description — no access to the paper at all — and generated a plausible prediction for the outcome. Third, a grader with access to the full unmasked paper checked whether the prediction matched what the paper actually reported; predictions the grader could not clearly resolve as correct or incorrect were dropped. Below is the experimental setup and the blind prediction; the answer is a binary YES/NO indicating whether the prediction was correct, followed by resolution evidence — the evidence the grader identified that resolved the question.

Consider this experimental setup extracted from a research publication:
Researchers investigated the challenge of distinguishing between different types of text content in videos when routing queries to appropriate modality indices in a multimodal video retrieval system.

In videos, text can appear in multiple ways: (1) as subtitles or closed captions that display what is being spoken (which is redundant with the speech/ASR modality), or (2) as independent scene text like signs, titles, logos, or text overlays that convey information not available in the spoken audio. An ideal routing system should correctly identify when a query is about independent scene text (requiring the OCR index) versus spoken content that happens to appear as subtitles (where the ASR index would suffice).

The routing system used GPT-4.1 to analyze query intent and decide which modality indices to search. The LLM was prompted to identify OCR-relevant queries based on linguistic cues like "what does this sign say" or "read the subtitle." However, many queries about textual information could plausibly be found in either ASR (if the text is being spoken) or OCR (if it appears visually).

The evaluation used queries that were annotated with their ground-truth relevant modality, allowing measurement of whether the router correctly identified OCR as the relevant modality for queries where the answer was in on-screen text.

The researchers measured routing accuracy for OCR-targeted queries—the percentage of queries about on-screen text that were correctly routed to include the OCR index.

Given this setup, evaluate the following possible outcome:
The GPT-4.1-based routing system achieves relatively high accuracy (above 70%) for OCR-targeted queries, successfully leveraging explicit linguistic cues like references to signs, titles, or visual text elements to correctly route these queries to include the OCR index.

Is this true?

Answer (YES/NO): NO